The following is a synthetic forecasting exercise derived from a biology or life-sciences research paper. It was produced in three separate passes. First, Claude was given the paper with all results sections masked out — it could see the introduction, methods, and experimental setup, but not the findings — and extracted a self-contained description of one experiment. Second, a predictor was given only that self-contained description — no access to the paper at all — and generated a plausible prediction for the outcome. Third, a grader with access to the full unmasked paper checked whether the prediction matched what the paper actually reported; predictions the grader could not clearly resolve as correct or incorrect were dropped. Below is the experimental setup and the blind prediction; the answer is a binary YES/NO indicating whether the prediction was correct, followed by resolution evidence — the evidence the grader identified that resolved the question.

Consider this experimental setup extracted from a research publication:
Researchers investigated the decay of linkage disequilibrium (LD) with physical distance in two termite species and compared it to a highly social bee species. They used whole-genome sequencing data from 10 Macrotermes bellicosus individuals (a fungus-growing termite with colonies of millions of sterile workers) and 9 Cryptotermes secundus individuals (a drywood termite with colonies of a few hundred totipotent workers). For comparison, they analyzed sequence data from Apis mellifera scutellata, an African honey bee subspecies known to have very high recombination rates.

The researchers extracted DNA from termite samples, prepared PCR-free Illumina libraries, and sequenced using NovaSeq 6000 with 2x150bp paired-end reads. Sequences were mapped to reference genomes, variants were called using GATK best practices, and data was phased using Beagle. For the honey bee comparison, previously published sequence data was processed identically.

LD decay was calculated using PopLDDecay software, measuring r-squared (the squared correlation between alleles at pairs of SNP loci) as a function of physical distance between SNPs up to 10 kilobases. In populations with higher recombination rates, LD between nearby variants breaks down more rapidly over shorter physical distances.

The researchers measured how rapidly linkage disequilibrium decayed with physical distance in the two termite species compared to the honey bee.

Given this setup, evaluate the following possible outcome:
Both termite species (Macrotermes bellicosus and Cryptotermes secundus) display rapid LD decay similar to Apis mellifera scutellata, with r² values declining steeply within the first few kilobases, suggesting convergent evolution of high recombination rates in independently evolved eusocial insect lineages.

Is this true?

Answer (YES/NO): NO